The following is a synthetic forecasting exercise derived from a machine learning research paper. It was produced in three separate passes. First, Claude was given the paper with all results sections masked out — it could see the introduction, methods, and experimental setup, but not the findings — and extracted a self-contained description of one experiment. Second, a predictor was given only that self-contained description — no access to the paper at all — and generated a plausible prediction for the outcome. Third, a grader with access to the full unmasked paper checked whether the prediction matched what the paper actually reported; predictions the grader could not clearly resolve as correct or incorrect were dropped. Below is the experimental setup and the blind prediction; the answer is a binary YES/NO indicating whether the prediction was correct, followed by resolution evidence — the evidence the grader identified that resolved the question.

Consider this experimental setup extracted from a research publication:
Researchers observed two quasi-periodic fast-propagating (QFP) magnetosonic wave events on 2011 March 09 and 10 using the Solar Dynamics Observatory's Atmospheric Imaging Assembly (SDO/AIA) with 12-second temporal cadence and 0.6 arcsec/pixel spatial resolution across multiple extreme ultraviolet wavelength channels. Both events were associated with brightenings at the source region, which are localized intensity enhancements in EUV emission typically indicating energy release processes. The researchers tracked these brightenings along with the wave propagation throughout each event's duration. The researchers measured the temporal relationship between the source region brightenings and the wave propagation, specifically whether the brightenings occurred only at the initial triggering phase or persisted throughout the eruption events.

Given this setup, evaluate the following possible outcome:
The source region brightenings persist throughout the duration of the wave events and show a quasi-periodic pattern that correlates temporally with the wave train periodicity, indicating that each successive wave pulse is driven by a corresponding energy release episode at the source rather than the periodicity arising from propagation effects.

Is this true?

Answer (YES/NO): NO